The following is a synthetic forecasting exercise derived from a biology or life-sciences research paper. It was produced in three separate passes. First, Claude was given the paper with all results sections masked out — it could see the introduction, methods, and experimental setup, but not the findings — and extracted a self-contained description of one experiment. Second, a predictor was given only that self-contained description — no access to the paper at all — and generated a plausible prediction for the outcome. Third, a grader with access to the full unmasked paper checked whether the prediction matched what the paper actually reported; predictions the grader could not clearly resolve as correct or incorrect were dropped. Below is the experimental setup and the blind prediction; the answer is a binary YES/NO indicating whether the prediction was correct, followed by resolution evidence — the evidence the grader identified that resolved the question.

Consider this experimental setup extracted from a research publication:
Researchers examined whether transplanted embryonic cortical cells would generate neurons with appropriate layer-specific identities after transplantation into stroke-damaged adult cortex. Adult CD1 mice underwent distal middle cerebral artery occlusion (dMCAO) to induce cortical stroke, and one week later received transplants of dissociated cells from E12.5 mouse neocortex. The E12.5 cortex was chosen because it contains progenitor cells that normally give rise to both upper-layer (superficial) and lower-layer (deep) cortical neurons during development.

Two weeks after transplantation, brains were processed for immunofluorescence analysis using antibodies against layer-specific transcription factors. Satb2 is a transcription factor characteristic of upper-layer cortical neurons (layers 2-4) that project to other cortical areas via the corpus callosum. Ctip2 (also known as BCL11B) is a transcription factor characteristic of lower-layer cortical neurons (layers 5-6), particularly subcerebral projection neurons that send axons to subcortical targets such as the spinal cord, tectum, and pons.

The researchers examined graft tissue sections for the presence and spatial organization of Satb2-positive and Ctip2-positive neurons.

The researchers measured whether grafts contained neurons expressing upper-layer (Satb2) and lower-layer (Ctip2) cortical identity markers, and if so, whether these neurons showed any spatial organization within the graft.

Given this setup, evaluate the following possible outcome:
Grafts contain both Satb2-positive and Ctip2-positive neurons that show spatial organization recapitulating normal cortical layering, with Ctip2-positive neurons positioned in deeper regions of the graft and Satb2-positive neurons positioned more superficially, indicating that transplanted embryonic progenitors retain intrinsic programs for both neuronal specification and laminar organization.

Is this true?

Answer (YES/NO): YES